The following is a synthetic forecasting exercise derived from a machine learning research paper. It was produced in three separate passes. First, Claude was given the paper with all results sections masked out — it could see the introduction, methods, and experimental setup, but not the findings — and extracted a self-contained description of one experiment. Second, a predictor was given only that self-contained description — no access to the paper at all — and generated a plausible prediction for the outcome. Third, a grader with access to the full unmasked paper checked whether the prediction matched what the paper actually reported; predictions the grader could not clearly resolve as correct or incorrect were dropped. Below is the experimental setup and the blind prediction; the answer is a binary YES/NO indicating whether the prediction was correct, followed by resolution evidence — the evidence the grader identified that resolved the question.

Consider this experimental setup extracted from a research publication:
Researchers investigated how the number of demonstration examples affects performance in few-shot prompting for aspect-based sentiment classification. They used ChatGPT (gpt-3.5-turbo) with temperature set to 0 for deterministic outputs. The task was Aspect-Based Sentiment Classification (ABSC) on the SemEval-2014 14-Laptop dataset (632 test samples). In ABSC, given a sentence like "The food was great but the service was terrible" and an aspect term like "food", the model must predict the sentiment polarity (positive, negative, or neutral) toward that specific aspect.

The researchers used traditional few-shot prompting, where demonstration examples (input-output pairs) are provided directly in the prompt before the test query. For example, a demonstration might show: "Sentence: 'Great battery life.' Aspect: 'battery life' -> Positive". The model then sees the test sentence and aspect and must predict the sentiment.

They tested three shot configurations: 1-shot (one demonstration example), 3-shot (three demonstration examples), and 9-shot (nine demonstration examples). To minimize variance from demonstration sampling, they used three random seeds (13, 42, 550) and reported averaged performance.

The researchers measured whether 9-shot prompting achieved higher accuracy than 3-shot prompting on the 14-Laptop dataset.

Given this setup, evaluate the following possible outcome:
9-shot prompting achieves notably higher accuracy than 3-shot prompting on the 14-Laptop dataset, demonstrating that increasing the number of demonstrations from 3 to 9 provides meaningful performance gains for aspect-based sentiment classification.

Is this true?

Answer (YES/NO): NO